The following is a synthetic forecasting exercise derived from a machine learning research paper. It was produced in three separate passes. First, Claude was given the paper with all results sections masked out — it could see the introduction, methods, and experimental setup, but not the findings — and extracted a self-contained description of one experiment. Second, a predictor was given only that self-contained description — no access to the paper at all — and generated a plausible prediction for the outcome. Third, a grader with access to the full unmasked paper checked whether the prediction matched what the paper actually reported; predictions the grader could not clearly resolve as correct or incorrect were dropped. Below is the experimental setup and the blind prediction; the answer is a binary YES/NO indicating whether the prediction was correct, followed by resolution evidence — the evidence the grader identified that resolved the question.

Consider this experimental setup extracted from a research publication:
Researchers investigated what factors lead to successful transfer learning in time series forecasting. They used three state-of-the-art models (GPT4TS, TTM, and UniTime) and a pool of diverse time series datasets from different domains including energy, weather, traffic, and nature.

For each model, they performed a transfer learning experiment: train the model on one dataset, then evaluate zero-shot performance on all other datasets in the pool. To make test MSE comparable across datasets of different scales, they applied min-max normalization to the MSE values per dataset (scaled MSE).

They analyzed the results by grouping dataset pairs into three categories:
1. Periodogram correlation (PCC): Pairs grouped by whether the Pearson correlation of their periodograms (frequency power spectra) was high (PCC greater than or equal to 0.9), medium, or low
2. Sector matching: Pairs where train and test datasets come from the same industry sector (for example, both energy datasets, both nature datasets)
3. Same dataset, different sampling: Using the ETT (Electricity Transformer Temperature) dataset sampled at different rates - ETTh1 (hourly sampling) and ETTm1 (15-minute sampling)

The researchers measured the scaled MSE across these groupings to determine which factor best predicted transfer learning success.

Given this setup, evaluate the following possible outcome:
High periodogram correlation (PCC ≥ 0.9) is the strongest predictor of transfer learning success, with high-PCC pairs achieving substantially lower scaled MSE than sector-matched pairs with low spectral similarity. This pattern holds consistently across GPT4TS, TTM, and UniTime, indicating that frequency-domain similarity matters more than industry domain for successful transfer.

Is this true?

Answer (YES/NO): YES